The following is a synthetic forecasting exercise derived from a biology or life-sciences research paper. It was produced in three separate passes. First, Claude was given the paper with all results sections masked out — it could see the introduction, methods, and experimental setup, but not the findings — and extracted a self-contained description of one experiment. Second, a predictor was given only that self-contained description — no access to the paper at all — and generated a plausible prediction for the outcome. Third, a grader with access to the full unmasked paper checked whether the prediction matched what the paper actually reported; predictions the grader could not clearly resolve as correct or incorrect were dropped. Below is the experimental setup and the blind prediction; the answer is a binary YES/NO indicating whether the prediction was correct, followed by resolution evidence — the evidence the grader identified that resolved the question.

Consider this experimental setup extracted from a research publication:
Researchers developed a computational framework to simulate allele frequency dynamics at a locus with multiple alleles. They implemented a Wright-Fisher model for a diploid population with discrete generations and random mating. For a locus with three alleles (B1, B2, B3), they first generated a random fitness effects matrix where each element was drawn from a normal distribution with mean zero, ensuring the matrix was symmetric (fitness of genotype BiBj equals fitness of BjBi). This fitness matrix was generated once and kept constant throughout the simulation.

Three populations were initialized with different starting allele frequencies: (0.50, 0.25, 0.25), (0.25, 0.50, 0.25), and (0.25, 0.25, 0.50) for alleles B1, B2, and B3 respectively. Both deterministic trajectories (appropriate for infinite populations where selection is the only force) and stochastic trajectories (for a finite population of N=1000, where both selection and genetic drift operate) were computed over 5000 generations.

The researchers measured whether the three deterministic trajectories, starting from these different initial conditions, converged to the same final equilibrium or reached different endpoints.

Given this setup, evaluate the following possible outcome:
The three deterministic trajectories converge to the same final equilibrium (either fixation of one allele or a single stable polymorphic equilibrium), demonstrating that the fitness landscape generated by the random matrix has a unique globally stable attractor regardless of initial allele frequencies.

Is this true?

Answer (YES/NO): NO